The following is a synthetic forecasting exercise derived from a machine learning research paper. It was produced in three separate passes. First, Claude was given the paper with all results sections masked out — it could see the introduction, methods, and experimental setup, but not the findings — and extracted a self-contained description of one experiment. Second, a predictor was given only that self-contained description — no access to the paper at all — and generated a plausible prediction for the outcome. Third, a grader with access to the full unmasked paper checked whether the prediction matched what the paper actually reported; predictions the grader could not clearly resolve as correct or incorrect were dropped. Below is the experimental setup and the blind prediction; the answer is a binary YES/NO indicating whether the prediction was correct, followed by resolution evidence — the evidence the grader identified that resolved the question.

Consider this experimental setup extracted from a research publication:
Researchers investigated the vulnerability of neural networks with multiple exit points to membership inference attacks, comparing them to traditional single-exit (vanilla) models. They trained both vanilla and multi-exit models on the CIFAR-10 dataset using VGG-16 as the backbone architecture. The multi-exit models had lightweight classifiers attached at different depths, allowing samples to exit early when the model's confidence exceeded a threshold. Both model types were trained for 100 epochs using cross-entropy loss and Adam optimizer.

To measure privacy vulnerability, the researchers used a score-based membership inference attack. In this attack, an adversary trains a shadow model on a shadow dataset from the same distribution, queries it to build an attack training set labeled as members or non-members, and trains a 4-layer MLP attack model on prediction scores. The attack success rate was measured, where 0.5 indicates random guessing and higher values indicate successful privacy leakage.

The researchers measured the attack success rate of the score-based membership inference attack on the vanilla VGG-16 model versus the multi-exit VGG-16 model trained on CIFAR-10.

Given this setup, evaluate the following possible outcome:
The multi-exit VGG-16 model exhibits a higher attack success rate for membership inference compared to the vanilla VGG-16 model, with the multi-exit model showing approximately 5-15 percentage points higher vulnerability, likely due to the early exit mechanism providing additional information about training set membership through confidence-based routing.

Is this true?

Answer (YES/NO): NO